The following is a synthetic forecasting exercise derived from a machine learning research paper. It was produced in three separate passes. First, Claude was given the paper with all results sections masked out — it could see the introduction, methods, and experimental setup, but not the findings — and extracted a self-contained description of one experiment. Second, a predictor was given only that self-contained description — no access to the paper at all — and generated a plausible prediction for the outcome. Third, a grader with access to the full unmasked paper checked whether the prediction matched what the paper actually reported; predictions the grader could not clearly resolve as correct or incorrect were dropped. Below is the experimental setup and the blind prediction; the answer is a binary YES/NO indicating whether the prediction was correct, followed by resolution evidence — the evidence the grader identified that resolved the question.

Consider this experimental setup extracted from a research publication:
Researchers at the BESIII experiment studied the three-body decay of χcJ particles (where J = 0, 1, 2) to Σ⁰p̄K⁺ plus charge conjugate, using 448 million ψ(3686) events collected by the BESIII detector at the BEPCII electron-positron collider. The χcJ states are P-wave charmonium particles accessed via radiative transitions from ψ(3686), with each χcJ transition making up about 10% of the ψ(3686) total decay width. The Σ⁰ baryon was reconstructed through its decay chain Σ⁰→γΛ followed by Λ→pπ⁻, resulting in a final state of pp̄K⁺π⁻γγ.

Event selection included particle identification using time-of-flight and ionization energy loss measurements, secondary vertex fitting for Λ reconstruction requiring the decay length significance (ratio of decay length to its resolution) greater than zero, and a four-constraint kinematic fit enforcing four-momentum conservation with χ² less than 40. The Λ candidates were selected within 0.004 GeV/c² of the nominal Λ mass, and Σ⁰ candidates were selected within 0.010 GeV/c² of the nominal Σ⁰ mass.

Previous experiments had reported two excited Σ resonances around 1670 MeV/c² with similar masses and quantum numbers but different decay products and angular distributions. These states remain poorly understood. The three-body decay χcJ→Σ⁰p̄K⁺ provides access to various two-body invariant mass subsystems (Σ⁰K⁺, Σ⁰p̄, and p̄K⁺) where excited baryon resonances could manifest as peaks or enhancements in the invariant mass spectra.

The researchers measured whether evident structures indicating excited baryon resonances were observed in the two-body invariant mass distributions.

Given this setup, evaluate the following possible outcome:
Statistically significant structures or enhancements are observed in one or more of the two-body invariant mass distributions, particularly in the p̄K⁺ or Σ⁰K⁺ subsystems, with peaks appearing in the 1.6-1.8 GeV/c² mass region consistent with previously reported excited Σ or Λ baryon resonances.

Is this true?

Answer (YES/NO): NO